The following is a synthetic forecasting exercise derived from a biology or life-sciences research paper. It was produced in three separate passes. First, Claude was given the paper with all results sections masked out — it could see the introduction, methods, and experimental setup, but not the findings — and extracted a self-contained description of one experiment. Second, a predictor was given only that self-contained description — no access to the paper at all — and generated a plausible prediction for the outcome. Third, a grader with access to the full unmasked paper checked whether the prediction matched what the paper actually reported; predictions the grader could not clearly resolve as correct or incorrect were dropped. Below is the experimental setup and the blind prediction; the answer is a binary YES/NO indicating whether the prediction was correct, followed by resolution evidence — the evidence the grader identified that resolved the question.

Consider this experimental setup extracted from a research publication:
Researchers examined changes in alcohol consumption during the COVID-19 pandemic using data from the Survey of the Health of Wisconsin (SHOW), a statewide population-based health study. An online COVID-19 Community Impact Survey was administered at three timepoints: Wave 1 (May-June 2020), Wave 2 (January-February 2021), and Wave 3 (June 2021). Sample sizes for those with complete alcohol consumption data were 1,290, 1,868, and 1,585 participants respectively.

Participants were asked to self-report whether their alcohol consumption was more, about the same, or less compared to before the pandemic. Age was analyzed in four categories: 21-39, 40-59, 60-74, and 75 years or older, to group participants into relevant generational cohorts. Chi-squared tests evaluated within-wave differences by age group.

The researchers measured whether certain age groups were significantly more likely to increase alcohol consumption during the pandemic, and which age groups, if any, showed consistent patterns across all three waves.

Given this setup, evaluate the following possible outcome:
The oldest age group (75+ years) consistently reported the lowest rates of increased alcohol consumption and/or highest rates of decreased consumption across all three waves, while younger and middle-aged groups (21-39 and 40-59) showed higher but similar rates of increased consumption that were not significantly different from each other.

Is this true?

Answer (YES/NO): NO